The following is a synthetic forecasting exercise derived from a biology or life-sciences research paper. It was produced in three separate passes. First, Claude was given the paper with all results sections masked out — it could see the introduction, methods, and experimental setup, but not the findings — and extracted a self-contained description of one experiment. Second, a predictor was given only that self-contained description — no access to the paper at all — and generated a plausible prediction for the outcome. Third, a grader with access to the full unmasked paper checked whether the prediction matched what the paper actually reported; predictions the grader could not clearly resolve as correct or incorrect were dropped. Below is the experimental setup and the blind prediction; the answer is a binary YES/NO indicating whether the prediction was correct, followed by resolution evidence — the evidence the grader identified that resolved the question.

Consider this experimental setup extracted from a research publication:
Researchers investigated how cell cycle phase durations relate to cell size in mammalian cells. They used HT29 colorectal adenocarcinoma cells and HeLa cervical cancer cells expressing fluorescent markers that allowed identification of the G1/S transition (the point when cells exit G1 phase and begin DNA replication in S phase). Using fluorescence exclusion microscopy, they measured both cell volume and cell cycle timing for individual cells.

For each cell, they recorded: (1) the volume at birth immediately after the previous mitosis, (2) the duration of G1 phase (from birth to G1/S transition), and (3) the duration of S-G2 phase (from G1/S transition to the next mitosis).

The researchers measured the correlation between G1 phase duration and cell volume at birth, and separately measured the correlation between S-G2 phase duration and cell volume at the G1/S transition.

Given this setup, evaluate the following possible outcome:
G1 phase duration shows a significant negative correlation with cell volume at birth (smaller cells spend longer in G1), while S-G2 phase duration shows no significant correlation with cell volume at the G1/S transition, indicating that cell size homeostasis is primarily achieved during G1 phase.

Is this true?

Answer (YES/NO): YES